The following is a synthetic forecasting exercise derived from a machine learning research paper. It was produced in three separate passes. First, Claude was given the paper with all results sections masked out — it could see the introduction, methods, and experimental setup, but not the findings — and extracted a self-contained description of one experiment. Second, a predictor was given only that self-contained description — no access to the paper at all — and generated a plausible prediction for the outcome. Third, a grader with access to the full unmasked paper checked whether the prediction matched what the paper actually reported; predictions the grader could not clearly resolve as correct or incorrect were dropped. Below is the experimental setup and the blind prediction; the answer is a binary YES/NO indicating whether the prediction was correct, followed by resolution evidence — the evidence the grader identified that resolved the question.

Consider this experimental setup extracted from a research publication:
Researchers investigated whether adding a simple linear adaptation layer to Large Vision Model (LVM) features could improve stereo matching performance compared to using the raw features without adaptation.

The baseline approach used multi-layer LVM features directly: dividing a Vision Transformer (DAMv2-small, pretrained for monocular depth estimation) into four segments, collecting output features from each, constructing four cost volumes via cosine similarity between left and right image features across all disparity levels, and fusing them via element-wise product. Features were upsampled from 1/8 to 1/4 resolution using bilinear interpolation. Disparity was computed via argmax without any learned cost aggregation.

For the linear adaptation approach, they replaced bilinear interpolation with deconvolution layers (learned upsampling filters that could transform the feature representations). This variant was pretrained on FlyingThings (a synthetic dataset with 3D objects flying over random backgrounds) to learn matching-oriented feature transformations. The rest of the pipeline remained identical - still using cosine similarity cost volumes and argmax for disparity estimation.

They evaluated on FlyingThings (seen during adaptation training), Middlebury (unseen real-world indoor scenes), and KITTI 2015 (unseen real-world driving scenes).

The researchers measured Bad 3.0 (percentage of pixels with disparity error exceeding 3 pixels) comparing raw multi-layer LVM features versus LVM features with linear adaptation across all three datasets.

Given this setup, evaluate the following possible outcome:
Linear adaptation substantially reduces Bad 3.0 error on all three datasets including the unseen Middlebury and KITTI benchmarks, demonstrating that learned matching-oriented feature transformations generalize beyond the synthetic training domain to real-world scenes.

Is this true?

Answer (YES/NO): YES